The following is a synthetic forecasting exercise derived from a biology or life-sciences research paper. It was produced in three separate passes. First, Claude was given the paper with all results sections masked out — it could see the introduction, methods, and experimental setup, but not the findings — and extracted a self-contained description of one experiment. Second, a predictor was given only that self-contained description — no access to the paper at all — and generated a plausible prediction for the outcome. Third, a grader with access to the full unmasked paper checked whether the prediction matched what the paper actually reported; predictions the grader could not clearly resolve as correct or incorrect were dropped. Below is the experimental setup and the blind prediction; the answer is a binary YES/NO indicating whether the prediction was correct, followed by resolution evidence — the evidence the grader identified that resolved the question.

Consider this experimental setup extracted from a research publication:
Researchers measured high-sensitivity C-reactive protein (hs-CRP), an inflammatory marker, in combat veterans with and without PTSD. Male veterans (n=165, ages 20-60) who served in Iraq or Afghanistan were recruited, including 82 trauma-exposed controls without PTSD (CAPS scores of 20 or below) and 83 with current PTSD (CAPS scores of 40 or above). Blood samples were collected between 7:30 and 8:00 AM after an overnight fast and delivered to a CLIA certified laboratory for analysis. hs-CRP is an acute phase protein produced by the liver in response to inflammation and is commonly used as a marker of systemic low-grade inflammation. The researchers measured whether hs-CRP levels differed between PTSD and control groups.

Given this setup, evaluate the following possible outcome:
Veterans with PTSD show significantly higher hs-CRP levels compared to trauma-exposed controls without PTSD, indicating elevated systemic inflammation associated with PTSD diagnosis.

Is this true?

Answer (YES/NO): YES